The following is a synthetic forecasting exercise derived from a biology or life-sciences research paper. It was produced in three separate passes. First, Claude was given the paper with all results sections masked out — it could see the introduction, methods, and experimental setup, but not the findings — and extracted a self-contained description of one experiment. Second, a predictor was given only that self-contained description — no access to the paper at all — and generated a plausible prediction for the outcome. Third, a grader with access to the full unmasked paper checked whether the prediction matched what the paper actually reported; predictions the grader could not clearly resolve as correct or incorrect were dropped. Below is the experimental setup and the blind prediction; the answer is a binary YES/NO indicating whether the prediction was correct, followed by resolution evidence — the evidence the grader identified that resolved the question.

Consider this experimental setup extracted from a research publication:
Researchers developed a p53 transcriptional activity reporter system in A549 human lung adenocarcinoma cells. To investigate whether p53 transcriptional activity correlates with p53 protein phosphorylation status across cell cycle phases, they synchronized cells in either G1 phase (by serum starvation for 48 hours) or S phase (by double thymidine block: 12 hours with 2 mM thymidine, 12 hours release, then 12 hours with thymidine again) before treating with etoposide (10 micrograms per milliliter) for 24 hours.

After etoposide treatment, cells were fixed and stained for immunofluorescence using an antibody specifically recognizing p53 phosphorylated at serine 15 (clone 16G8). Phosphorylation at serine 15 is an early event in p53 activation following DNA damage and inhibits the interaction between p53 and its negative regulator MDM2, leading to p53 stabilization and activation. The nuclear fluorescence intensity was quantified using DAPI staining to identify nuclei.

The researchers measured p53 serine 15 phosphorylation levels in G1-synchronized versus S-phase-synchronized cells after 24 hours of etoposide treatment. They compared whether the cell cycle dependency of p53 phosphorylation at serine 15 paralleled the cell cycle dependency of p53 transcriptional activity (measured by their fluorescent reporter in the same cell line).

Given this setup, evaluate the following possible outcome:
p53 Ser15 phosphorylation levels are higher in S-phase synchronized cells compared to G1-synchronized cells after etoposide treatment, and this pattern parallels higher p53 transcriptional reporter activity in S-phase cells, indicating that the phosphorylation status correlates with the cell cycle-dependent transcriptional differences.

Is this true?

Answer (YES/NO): YES